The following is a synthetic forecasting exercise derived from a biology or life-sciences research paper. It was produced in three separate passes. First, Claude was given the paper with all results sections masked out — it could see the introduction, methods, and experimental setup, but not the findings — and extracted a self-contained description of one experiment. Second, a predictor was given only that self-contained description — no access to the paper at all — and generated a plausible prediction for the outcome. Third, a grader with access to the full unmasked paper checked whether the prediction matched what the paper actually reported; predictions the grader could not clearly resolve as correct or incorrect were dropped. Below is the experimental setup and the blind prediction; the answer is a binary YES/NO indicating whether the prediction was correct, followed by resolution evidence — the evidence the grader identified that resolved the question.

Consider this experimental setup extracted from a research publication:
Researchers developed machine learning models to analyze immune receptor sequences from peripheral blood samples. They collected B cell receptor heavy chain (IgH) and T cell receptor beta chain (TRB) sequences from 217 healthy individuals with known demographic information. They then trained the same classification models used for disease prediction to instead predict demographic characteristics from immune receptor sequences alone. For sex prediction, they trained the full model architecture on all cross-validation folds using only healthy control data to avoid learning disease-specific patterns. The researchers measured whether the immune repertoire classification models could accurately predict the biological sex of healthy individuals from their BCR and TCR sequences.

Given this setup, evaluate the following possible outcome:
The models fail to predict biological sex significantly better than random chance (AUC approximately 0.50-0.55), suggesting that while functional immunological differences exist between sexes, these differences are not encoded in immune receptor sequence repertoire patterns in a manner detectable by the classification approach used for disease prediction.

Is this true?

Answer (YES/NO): YES